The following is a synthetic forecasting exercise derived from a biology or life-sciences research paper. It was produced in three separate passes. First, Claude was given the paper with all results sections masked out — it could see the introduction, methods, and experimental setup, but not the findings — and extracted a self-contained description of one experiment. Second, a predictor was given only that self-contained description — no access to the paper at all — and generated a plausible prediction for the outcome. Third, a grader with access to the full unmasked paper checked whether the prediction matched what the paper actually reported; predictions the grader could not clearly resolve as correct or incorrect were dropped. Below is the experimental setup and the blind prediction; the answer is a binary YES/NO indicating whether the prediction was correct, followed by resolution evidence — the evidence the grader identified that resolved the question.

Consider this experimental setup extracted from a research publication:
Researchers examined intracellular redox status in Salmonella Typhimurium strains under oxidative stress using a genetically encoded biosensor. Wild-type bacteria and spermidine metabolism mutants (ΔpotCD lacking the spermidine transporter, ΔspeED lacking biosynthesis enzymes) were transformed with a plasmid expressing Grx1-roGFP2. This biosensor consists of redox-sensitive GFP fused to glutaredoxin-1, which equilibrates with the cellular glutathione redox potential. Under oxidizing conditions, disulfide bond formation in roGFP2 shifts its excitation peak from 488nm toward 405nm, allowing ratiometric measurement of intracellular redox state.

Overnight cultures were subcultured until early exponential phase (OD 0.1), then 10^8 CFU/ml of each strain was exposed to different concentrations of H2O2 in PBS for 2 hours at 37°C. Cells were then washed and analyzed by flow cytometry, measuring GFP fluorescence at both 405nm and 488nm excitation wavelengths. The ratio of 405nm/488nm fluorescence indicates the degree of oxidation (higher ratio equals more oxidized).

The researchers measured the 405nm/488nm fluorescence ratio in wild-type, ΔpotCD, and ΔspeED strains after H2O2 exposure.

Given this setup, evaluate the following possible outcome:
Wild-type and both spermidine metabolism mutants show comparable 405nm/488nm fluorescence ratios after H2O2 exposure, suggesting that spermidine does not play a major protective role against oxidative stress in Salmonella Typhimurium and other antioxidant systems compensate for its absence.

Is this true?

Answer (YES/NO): NO